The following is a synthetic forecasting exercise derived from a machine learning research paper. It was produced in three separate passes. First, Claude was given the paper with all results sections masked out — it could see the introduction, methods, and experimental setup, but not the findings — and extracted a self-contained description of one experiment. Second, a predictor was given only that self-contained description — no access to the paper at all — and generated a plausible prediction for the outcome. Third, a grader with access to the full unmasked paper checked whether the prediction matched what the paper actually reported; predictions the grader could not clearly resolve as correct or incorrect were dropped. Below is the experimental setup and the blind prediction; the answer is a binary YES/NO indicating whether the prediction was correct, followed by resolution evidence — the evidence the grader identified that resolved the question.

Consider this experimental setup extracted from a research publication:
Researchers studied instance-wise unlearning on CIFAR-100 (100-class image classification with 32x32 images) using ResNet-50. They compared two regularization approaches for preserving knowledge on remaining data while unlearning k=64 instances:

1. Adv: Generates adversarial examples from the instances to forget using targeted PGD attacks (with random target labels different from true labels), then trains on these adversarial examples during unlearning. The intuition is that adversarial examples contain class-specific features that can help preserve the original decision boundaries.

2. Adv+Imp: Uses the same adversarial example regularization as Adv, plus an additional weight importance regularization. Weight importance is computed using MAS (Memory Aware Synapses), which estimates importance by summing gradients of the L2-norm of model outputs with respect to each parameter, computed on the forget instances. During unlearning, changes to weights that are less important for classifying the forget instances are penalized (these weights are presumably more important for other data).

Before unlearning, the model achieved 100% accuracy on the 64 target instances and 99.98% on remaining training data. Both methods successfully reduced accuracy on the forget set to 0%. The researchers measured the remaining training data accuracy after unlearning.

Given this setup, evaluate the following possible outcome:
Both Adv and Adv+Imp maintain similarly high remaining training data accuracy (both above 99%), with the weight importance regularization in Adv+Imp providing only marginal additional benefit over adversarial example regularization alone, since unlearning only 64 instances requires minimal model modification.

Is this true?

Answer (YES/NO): NO